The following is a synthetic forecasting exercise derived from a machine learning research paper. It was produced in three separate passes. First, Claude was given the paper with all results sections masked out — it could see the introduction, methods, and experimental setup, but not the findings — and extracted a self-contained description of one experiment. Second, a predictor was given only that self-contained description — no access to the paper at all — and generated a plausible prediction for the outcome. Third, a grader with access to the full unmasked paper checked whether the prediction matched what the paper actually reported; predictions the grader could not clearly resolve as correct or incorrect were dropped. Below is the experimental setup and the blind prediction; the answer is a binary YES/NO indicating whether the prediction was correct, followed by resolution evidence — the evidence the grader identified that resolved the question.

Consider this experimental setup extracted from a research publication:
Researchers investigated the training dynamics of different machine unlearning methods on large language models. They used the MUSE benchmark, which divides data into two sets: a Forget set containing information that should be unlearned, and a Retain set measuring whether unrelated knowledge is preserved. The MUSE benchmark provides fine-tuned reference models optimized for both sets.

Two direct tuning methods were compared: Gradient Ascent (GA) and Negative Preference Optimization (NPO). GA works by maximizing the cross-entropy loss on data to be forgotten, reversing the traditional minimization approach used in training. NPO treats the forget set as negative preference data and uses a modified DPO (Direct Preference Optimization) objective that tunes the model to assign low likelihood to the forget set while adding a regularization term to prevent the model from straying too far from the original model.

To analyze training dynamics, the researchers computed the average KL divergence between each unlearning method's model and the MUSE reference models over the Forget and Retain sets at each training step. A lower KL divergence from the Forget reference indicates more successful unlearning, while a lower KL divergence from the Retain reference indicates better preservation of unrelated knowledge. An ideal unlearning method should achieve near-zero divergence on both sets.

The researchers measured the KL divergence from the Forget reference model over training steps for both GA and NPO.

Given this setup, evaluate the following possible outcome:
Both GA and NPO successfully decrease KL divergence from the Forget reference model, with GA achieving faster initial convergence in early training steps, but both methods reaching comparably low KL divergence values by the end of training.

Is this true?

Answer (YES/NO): NO